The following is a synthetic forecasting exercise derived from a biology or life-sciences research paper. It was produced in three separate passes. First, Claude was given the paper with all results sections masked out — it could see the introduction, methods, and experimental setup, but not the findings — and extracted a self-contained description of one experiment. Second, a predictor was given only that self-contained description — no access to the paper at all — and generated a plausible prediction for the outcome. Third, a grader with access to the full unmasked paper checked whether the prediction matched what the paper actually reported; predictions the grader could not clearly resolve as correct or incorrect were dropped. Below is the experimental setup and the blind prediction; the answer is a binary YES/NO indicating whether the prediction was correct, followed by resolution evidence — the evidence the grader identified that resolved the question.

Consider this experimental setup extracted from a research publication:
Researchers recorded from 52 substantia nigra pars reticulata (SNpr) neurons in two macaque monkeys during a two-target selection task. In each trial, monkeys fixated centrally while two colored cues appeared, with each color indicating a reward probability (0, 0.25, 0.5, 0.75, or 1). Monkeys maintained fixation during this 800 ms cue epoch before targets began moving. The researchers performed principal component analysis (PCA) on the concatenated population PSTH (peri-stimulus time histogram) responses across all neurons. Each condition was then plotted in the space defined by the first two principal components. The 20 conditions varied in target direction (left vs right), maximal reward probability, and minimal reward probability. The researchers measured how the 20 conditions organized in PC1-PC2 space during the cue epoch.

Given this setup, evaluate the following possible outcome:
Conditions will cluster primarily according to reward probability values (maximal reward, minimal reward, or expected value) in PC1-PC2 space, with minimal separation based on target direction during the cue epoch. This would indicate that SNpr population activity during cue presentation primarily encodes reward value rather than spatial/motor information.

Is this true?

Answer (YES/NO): NO